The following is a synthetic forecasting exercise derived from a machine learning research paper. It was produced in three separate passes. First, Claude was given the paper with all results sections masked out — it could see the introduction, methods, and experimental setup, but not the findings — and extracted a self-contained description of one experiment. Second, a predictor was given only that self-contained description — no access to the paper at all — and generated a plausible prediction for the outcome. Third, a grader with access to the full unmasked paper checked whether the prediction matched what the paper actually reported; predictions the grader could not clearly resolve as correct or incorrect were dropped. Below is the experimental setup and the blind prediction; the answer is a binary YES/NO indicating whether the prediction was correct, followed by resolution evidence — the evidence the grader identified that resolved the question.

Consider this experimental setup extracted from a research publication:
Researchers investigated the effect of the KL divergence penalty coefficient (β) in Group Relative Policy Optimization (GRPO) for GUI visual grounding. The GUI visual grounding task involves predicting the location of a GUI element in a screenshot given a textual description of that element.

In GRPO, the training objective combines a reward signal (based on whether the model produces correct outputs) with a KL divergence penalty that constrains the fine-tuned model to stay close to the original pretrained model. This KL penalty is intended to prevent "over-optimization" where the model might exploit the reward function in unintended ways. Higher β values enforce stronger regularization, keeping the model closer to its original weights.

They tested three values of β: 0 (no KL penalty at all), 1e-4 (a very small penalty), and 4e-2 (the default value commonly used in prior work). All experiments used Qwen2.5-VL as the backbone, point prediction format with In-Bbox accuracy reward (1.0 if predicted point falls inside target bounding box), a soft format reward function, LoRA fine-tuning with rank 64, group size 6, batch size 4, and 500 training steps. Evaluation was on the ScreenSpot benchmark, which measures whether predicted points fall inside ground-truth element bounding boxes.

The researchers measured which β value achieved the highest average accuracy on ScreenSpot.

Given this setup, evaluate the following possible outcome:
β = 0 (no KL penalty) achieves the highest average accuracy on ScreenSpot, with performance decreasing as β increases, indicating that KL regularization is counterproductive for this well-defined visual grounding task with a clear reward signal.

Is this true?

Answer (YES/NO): NO